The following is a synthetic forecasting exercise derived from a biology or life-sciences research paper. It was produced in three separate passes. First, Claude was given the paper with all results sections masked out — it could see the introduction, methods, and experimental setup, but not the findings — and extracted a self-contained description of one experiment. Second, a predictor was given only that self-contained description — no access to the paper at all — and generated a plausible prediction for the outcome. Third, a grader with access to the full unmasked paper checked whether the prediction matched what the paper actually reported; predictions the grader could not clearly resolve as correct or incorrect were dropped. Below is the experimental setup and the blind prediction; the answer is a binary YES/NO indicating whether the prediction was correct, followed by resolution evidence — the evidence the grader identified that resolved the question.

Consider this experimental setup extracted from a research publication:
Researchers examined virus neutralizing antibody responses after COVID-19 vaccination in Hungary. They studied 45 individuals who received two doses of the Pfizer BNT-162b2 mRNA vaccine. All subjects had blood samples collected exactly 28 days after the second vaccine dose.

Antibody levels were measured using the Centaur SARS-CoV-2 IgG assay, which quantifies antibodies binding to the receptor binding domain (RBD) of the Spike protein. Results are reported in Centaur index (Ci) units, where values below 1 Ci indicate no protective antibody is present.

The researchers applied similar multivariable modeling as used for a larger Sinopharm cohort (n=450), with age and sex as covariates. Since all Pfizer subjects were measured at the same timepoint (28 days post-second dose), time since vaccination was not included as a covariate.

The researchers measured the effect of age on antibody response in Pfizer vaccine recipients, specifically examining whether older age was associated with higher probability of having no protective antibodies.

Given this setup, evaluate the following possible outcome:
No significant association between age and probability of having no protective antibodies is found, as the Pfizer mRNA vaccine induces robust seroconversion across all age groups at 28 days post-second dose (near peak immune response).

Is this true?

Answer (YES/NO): YES